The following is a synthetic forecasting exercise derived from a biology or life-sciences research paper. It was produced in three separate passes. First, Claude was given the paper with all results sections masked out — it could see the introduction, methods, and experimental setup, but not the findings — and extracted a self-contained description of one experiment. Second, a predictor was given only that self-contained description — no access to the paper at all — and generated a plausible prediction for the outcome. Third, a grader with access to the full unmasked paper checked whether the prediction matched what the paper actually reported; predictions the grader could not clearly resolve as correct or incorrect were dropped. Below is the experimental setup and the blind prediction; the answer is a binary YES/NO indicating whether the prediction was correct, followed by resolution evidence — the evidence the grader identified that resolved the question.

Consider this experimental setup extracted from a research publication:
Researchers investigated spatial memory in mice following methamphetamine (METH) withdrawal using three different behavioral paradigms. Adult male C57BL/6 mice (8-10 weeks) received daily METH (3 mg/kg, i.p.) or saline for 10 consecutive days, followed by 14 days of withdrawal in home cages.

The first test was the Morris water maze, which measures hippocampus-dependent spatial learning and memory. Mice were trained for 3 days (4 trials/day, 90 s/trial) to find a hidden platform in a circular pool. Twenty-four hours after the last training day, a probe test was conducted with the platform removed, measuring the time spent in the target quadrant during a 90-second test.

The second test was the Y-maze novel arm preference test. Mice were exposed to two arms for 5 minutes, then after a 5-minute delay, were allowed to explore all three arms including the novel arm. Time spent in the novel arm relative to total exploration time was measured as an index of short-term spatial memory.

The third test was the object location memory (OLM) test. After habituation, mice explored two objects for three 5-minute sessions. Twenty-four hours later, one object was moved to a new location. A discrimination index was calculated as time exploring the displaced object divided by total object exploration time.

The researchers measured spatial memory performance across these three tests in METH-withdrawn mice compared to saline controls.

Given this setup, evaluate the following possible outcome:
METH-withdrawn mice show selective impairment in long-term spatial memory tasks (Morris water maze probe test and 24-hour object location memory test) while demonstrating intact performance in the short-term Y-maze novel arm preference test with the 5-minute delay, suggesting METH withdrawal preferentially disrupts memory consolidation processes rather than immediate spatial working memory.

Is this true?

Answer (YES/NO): NO